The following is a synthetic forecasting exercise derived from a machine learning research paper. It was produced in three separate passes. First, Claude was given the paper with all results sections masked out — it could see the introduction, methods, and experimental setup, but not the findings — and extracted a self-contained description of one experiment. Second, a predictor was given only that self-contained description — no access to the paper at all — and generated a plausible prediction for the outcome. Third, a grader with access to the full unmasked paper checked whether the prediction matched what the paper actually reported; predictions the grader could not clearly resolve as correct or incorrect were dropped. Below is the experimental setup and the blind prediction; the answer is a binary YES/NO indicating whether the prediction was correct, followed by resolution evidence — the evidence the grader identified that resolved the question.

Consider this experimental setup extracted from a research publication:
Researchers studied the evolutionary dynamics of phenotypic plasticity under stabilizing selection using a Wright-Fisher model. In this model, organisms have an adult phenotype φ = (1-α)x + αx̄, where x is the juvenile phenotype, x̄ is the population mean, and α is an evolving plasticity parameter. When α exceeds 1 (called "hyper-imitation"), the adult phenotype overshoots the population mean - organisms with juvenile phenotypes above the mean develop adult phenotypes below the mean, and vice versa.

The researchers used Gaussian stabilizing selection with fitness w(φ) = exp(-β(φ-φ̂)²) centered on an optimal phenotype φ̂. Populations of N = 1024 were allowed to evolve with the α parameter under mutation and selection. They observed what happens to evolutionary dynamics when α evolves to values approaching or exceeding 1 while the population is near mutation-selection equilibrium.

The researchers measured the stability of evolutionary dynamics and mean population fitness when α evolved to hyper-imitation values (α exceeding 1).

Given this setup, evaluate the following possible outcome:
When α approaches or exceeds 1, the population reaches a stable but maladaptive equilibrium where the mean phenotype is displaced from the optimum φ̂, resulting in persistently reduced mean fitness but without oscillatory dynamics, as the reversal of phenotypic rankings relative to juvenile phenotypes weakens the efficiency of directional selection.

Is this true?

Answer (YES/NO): NO